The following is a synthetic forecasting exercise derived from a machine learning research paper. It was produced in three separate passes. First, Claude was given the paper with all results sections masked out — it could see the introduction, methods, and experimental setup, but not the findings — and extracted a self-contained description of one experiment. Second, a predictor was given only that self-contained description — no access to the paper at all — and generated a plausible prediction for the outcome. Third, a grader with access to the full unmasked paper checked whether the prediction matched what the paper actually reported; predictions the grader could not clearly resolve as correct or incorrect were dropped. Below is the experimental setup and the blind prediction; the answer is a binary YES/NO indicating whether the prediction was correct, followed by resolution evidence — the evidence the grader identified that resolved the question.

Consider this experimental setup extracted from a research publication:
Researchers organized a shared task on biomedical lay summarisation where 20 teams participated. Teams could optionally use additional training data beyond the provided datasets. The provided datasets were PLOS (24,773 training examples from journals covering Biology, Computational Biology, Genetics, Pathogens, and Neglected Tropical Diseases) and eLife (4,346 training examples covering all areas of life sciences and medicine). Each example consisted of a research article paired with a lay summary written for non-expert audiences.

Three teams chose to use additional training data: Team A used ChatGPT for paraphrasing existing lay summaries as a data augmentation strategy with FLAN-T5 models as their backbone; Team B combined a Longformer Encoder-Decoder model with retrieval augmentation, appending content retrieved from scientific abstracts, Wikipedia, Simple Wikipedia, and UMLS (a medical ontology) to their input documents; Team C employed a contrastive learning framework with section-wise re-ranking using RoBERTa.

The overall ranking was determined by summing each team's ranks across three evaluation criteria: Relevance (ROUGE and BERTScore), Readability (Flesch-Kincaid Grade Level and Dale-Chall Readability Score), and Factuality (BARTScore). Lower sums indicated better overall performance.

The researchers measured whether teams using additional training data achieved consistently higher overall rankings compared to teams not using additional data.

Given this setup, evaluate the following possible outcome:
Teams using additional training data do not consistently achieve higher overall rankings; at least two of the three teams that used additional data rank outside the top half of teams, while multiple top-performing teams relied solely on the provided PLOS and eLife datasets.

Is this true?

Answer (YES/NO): YES